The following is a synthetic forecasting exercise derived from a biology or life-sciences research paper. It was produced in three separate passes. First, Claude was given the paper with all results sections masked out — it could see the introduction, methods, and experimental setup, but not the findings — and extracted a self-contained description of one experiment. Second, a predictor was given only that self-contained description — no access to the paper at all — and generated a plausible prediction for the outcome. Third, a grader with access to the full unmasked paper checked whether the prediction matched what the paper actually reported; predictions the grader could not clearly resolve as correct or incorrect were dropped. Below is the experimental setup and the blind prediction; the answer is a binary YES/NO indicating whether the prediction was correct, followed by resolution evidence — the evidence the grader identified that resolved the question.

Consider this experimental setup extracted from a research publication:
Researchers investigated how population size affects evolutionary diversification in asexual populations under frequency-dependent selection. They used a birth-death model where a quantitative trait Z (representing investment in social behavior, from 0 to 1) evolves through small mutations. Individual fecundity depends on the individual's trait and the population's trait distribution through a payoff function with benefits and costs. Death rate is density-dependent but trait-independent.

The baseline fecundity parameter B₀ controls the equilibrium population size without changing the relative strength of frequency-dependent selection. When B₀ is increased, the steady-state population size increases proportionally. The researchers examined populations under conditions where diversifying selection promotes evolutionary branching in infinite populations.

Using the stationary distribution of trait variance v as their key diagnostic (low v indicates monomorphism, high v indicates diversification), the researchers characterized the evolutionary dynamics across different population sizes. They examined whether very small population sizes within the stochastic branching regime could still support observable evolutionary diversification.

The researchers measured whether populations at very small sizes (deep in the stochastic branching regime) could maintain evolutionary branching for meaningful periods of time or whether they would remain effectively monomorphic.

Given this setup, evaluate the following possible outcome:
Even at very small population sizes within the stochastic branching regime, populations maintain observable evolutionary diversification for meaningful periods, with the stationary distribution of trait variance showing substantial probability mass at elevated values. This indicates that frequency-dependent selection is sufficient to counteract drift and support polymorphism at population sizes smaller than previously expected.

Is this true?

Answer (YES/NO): NO